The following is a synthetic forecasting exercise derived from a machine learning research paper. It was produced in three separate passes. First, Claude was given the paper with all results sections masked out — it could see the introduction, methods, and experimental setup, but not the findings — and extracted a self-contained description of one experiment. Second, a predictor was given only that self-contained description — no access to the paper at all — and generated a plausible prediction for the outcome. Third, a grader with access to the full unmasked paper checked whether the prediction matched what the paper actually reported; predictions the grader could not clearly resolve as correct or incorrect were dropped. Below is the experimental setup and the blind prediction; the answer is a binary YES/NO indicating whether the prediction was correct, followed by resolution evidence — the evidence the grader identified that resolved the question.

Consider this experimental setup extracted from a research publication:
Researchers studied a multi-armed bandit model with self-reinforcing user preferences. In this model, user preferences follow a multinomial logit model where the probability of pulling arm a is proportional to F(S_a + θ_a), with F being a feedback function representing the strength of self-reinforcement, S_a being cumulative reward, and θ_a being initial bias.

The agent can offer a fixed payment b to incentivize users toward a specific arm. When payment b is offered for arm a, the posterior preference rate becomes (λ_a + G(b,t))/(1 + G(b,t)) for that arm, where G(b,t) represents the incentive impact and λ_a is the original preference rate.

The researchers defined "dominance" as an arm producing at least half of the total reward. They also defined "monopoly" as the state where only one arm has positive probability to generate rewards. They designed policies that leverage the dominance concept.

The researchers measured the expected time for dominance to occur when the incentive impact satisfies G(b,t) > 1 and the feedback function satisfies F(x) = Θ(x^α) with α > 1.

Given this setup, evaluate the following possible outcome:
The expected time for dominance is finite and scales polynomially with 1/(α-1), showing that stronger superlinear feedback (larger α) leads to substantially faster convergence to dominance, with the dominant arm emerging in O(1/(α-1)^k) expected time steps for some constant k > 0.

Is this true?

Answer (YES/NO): NO